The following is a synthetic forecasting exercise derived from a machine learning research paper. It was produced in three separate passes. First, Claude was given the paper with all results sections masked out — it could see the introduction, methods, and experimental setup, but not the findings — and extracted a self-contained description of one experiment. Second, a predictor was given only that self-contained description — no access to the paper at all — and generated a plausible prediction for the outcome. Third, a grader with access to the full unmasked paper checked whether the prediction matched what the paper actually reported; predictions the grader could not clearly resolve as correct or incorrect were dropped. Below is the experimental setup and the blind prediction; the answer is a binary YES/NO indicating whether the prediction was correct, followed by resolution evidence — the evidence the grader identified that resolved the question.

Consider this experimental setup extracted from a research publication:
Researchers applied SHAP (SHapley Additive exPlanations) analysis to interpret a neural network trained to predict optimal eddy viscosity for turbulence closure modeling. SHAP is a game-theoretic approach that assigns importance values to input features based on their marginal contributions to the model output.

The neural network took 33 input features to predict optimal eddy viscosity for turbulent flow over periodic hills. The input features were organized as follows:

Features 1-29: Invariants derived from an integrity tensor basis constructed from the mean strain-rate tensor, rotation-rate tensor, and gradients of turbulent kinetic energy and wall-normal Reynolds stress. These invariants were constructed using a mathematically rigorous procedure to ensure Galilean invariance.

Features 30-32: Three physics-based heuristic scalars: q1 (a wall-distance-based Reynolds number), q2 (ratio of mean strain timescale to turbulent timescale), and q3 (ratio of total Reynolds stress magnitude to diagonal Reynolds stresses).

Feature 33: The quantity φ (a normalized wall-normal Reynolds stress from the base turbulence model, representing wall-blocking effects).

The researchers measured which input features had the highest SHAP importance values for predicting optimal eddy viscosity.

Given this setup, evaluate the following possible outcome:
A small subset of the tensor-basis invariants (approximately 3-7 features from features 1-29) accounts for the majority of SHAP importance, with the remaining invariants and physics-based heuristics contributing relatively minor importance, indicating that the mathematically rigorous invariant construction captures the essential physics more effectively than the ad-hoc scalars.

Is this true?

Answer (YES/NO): NO